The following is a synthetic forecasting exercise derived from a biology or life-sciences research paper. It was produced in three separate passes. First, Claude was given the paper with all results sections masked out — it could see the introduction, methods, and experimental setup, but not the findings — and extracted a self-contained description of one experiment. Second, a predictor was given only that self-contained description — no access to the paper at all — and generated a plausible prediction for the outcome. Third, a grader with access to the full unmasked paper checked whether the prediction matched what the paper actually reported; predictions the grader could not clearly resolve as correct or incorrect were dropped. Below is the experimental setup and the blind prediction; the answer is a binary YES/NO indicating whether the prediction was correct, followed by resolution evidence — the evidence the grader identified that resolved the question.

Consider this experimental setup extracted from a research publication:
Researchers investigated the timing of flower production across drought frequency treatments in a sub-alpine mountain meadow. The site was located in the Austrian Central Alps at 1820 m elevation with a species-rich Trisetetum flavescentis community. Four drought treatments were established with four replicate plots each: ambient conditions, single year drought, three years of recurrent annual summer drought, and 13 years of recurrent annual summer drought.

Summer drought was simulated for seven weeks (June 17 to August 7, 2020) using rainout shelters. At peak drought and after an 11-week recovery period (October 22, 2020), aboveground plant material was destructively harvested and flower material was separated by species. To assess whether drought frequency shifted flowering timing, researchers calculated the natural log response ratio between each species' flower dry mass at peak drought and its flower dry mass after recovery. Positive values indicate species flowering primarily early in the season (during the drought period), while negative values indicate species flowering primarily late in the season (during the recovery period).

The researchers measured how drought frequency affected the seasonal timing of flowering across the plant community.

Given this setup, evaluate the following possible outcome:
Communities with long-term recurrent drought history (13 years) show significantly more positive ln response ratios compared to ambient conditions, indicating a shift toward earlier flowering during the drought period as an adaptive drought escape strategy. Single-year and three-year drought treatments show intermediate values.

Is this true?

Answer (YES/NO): NO